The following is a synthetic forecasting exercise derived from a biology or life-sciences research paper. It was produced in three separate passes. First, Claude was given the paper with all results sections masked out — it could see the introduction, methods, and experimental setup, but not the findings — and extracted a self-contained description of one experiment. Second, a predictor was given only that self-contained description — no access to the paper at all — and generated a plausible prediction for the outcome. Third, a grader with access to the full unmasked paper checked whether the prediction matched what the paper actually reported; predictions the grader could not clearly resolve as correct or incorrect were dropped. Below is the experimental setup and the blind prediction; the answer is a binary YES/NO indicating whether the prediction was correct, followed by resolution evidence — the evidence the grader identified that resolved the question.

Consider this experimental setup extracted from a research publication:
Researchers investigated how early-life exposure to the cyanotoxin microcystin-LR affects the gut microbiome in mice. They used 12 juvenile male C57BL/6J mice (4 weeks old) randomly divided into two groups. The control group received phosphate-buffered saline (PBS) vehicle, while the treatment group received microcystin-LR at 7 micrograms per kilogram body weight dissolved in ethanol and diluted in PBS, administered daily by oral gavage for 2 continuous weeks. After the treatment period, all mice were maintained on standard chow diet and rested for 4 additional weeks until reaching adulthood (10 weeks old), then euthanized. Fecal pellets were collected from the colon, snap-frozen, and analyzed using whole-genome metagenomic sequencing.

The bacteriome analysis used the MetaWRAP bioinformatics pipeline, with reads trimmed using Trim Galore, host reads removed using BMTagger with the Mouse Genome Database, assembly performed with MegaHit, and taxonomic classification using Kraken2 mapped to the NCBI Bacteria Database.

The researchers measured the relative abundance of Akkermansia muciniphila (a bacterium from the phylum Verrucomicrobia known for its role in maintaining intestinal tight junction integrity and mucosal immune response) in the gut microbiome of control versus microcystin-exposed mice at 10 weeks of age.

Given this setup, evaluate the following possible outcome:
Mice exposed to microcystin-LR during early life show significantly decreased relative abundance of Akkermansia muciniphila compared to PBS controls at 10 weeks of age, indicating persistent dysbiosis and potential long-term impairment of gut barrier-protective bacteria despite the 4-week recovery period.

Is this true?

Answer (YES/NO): NO